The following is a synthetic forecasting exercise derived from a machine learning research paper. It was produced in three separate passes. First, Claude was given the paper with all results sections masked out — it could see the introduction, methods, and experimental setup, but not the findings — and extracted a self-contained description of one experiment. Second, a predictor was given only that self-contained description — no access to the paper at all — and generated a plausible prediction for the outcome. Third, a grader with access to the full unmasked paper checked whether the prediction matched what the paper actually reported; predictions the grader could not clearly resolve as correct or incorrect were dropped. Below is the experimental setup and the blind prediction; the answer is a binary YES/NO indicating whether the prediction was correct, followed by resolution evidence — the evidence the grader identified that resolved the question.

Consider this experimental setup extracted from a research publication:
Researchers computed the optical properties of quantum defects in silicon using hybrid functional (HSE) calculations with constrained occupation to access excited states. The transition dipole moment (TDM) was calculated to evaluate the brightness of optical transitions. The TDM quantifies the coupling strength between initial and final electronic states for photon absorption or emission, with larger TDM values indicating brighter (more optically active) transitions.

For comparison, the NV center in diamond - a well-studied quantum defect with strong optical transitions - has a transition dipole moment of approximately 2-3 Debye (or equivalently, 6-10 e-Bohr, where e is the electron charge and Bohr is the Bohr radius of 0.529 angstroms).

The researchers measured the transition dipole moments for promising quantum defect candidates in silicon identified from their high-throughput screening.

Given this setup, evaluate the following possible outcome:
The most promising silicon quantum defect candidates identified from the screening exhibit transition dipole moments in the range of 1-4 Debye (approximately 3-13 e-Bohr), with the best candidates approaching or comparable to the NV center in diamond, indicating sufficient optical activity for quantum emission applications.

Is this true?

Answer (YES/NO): NO